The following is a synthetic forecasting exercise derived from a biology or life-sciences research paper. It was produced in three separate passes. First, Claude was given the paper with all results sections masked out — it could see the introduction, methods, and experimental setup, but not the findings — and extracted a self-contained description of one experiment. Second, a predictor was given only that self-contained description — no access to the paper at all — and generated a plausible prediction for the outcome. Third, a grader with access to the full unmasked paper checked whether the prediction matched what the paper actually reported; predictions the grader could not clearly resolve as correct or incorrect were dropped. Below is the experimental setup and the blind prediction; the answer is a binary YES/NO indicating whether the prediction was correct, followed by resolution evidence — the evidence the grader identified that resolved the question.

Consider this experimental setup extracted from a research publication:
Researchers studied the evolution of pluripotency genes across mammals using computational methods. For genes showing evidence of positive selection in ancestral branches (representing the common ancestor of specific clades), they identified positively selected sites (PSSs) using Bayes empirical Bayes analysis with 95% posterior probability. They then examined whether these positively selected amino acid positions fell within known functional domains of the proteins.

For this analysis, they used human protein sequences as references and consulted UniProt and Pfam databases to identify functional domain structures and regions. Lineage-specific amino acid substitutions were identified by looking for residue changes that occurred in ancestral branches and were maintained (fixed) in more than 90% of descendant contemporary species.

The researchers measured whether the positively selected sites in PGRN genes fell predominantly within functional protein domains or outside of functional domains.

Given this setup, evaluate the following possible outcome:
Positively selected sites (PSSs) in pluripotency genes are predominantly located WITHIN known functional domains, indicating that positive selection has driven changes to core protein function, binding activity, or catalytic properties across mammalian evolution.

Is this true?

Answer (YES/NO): NO